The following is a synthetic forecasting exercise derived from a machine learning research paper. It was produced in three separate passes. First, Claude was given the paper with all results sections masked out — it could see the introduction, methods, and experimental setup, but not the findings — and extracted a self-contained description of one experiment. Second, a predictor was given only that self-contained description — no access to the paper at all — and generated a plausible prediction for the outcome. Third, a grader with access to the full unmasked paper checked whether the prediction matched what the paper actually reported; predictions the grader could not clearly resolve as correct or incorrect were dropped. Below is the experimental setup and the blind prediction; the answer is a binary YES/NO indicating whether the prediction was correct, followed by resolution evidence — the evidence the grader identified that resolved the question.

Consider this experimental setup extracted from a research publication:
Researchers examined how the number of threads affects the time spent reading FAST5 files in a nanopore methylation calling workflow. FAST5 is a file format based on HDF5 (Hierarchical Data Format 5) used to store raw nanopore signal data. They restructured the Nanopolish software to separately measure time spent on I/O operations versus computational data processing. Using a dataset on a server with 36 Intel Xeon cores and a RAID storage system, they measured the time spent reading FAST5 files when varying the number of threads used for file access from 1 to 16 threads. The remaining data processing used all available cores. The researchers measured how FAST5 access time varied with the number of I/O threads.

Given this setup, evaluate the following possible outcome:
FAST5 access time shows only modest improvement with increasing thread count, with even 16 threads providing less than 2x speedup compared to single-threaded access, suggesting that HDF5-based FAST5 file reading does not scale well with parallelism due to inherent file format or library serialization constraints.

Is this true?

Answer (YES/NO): NO